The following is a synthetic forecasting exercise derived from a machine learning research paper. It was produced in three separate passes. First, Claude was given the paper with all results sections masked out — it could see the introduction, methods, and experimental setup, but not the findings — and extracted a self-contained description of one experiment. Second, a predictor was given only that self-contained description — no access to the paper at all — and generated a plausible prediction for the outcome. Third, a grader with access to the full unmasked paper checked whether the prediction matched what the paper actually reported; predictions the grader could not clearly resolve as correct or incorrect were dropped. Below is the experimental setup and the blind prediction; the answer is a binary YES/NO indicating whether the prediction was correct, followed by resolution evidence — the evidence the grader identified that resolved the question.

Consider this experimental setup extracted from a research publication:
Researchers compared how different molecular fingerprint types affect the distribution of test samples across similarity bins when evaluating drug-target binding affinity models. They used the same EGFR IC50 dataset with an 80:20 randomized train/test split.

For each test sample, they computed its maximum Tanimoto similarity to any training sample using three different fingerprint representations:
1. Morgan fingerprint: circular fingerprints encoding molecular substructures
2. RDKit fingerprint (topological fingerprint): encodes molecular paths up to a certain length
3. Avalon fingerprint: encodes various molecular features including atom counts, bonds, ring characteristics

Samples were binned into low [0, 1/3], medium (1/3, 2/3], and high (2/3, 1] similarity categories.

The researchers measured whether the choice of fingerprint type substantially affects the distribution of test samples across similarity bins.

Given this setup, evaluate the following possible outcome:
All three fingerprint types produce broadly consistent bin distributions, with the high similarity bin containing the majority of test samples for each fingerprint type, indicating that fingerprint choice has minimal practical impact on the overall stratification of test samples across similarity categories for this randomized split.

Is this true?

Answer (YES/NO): YES